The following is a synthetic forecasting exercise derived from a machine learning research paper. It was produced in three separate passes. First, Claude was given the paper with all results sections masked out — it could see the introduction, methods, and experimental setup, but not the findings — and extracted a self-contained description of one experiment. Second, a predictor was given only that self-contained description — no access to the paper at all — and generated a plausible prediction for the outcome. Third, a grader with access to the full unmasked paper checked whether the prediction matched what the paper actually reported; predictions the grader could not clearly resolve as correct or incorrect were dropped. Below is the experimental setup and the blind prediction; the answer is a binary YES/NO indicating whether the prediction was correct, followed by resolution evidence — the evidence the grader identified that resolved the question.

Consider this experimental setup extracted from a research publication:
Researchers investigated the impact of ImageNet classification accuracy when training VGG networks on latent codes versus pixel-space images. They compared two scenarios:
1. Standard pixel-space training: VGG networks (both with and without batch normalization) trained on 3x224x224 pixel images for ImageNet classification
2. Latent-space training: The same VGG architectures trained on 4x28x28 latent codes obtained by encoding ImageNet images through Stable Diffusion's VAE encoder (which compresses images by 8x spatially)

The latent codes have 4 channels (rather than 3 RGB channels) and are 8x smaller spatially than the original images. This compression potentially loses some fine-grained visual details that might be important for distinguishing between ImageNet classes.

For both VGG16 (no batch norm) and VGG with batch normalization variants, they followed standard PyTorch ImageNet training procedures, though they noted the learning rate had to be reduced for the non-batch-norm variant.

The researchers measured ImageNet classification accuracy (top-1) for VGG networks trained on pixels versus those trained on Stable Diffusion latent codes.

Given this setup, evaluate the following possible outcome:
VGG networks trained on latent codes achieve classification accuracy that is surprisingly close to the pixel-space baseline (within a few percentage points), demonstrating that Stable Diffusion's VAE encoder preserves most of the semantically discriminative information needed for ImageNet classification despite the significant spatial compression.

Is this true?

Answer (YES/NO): NO